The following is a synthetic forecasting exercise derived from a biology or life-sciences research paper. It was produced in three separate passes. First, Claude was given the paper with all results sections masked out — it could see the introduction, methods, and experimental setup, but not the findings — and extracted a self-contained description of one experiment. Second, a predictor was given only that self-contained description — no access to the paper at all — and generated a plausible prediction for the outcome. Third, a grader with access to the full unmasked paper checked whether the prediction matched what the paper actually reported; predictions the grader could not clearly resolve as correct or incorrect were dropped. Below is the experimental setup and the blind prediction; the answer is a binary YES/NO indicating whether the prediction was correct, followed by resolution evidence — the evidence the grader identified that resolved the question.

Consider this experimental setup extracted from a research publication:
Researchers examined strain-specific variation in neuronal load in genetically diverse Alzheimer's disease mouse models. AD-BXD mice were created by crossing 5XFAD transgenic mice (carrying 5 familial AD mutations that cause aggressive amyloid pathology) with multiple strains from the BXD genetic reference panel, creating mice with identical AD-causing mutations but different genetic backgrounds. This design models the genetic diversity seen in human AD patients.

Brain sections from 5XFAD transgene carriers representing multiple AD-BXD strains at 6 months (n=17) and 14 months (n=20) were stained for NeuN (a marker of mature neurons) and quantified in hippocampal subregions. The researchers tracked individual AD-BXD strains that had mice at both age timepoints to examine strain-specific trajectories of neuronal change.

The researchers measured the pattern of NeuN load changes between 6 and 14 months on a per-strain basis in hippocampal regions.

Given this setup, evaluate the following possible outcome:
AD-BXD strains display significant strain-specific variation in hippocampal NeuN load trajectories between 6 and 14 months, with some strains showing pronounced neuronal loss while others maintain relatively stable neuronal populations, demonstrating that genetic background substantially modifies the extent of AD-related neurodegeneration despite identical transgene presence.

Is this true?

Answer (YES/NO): NO